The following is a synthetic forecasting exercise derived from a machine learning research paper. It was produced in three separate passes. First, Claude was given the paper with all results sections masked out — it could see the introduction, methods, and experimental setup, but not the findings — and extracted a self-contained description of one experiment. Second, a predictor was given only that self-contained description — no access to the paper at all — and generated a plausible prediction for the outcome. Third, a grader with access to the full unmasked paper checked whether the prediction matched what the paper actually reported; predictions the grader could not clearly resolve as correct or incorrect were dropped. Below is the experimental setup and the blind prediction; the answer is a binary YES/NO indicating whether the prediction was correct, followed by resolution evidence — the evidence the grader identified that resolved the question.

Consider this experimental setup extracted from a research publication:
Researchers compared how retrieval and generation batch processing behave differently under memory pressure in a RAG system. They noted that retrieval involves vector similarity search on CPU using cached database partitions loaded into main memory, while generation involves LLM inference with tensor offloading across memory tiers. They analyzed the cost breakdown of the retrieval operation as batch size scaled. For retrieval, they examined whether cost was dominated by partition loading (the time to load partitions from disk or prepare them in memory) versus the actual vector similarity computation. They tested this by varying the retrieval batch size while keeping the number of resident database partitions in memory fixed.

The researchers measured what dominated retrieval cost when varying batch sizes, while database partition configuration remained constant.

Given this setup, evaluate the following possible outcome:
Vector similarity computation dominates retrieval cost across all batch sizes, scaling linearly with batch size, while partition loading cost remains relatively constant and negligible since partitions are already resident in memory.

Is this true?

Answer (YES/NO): NO